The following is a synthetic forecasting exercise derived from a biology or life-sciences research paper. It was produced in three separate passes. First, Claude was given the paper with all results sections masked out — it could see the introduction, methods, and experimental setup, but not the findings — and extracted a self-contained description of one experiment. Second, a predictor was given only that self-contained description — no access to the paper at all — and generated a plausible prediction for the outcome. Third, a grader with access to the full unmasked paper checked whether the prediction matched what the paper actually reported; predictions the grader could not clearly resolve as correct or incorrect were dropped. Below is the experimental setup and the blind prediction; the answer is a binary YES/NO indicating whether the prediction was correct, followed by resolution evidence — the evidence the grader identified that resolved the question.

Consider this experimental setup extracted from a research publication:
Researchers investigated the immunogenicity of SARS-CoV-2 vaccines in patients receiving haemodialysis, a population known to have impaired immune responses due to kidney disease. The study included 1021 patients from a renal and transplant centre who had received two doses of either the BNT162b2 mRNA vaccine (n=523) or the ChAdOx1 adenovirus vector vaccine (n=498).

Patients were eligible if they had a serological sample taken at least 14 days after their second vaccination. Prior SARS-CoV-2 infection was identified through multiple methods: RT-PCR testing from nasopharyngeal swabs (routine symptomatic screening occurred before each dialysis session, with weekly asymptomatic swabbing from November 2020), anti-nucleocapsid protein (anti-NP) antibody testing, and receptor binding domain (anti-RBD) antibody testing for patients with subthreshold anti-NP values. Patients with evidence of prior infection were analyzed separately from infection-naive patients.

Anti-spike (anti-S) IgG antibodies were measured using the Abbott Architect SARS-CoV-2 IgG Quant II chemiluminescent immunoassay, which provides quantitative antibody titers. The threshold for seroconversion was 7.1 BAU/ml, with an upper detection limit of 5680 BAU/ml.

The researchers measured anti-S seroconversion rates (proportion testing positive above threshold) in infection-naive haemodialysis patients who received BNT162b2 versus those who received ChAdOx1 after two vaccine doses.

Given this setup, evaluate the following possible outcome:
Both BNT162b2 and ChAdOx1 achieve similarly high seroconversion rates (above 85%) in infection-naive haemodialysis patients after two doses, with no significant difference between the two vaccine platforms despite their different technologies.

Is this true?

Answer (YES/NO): NO